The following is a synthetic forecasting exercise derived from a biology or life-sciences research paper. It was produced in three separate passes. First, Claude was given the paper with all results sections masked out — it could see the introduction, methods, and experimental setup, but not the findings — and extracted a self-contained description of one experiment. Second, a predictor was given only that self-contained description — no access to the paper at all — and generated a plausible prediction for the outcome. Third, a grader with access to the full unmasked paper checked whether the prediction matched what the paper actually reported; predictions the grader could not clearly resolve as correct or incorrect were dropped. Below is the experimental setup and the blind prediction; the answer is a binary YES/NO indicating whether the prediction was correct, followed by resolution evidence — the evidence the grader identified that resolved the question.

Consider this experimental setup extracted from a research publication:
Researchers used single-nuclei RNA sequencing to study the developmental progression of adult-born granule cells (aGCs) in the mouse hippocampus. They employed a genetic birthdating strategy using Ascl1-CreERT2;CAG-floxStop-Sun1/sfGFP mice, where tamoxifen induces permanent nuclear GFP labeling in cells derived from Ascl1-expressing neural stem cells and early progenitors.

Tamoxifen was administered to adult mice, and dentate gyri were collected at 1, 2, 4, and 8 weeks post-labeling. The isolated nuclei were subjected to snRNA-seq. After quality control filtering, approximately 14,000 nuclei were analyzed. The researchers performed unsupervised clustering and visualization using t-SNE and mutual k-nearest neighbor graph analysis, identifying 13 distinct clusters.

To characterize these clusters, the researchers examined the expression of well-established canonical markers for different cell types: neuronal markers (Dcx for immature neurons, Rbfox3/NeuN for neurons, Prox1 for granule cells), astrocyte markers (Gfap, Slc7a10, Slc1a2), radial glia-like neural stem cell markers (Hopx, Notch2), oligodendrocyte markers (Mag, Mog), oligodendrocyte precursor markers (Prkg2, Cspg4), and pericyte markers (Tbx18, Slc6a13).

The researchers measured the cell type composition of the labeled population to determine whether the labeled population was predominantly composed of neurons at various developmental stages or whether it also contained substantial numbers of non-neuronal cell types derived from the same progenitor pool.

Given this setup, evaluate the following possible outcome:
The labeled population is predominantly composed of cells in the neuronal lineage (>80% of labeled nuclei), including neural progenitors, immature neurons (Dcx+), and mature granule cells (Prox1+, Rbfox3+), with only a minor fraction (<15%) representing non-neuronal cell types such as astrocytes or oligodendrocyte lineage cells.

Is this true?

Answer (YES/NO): YES